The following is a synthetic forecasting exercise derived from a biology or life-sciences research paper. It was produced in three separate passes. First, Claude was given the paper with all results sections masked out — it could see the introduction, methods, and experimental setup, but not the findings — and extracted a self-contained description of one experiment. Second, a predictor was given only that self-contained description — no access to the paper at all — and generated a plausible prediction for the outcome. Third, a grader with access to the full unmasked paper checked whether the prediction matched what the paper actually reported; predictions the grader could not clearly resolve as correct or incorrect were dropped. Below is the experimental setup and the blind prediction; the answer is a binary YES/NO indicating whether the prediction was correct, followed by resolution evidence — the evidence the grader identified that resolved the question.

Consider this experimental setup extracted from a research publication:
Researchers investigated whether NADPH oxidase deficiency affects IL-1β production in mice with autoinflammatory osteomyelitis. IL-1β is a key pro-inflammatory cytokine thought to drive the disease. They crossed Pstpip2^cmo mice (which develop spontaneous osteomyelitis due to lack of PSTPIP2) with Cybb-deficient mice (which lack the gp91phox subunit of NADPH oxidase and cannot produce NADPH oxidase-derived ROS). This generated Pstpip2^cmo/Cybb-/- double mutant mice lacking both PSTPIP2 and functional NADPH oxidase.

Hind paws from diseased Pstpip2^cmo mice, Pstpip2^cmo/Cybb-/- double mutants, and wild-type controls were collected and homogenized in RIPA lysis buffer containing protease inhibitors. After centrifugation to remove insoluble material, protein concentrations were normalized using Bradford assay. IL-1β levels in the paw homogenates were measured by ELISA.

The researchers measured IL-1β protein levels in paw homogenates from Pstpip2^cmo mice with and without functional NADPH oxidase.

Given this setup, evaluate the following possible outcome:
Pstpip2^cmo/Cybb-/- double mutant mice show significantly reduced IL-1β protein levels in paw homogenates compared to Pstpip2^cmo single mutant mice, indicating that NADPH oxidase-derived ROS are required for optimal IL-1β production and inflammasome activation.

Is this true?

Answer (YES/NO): NO